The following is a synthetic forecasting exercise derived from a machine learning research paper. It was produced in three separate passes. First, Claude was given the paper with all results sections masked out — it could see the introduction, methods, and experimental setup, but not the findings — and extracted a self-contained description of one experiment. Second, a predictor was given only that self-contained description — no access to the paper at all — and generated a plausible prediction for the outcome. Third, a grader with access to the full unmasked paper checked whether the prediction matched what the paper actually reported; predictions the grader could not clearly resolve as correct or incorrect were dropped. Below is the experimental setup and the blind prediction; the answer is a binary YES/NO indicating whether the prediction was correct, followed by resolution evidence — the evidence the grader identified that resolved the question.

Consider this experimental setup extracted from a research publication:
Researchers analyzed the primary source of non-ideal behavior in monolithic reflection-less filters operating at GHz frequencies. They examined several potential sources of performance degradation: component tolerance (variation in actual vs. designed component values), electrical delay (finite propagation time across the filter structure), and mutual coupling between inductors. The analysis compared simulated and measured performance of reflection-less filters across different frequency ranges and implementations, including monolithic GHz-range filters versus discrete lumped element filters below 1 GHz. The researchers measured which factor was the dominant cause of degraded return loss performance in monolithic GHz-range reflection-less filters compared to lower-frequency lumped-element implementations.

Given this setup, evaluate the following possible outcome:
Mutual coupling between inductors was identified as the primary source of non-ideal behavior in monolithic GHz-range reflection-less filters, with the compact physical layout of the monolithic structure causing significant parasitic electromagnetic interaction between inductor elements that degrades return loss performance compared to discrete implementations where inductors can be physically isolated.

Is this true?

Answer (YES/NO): NO